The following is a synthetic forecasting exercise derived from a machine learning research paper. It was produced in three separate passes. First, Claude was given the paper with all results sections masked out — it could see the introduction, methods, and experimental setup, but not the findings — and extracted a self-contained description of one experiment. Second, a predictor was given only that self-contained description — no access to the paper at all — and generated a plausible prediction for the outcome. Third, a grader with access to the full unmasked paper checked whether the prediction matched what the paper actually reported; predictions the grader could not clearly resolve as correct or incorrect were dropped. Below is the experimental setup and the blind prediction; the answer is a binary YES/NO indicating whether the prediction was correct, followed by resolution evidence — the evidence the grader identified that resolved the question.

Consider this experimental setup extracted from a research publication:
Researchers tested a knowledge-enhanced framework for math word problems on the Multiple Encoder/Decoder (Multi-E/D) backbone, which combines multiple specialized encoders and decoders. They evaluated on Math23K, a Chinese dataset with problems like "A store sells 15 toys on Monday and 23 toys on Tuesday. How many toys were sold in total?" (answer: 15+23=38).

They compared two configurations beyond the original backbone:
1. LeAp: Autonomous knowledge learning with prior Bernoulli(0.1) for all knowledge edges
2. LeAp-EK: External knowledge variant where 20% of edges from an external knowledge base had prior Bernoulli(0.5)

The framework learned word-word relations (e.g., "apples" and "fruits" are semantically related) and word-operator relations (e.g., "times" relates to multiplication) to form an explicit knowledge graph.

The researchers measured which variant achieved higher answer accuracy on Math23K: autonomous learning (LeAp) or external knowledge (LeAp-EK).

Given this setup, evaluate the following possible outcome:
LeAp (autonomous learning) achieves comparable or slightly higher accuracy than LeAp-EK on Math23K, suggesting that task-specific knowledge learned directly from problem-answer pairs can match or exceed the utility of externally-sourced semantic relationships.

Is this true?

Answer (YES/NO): NO